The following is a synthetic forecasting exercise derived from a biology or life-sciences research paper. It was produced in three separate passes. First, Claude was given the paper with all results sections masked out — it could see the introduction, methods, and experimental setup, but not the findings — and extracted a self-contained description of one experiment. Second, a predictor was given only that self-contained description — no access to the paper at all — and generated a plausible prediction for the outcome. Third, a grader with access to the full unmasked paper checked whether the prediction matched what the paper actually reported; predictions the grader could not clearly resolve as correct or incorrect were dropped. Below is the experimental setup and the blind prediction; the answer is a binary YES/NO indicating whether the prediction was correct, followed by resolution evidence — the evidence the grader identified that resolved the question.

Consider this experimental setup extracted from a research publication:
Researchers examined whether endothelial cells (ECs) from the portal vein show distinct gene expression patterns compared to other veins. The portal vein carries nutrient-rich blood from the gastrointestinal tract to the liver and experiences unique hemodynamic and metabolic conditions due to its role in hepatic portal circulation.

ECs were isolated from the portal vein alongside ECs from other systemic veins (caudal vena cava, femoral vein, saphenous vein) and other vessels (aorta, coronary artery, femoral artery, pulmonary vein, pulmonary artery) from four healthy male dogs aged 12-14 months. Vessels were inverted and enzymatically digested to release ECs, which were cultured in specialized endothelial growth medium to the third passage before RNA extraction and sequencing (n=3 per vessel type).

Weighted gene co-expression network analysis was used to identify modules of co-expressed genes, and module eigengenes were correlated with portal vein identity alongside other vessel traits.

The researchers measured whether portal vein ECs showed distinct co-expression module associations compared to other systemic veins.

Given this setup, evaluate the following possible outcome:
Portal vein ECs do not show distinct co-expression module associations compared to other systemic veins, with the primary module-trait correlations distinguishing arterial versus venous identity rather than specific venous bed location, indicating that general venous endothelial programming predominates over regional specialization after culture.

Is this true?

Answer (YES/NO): NO